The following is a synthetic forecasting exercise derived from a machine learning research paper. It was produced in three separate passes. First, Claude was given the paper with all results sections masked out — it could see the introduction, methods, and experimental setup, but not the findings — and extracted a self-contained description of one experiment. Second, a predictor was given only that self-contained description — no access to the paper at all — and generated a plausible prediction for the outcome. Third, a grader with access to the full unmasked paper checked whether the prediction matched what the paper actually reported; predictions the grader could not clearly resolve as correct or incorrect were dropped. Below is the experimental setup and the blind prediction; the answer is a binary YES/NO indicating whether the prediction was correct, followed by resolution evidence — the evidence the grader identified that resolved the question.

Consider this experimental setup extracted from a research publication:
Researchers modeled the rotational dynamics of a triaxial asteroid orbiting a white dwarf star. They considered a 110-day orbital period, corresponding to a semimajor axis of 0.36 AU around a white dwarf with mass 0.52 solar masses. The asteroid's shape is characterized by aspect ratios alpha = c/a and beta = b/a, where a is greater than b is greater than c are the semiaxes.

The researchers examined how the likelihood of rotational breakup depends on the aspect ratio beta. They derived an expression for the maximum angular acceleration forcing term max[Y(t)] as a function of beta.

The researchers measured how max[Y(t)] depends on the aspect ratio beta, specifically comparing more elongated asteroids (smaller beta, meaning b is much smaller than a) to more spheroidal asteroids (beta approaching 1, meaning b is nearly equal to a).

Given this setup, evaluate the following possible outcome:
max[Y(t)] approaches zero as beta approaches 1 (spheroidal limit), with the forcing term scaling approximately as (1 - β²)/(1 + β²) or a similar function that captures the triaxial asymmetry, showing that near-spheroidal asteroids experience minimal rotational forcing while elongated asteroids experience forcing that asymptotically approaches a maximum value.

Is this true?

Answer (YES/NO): YES